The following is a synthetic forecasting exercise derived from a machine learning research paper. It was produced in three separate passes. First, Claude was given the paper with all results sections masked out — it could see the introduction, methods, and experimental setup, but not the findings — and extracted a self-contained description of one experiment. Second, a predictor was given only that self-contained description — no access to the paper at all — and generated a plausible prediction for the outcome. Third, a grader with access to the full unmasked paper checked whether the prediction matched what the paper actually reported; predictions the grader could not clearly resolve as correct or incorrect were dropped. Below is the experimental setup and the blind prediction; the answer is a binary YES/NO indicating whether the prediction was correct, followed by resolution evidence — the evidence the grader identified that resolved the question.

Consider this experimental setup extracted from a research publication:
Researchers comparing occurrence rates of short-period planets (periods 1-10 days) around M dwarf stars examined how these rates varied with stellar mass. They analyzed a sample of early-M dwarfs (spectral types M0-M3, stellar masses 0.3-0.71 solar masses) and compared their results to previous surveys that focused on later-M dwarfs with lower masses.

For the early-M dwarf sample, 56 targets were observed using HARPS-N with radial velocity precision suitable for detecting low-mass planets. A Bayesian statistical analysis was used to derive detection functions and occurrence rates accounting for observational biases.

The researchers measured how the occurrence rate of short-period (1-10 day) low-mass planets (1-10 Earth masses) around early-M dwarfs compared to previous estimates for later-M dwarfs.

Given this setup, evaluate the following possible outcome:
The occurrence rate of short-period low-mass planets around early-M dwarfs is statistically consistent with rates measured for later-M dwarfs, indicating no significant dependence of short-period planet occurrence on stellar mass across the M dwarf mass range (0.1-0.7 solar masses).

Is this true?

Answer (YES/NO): NO